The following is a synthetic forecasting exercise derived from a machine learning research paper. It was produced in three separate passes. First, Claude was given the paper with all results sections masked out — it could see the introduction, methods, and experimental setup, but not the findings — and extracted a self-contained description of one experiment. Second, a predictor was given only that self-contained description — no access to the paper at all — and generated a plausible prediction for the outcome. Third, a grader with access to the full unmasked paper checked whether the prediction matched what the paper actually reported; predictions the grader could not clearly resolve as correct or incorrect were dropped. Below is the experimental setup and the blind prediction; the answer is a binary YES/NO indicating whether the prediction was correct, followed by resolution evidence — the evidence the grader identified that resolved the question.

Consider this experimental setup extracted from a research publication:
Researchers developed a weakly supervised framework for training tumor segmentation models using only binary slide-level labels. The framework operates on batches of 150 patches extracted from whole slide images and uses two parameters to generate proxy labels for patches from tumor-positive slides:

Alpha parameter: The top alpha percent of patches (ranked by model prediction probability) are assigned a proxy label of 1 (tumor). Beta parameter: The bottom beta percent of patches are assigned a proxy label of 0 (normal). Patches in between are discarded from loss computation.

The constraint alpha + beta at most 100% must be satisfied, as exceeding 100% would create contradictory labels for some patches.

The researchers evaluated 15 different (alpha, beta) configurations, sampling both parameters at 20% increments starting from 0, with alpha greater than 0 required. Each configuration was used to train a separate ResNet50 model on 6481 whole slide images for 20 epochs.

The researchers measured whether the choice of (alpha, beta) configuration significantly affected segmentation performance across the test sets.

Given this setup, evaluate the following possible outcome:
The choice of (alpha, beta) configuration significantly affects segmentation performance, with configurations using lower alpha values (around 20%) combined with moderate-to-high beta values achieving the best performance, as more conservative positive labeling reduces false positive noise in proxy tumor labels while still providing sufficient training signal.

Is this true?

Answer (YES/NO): NO